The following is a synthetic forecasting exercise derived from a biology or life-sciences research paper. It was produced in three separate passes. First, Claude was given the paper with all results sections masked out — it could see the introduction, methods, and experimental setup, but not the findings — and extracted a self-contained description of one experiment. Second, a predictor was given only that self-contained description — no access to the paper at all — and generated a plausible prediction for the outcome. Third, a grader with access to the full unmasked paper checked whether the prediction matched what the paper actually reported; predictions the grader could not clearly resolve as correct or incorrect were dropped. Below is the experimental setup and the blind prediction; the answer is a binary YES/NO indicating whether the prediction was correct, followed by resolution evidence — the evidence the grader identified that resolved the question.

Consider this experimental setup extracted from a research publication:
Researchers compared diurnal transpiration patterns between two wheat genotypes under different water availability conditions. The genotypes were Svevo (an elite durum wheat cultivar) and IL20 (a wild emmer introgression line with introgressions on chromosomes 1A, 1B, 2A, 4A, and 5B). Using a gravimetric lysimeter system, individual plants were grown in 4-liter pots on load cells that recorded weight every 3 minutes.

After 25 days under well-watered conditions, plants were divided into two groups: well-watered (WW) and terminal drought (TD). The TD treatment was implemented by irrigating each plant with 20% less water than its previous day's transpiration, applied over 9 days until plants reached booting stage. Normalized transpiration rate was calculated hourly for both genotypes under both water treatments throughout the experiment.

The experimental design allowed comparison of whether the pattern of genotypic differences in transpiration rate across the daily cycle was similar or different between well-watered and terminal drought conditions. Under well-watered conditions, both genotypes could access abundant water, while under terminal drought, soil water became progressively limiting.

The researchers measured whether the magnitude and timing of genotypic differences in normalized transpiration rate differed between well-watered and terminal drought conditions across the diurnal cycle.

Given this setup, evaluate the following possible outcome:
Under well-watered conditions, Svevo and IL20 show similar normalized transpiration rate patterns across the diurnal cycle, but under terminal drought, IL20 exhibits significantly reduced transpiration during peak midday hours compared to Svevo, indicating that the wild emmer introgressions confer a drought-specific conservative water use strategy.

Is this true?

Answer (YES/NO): NO